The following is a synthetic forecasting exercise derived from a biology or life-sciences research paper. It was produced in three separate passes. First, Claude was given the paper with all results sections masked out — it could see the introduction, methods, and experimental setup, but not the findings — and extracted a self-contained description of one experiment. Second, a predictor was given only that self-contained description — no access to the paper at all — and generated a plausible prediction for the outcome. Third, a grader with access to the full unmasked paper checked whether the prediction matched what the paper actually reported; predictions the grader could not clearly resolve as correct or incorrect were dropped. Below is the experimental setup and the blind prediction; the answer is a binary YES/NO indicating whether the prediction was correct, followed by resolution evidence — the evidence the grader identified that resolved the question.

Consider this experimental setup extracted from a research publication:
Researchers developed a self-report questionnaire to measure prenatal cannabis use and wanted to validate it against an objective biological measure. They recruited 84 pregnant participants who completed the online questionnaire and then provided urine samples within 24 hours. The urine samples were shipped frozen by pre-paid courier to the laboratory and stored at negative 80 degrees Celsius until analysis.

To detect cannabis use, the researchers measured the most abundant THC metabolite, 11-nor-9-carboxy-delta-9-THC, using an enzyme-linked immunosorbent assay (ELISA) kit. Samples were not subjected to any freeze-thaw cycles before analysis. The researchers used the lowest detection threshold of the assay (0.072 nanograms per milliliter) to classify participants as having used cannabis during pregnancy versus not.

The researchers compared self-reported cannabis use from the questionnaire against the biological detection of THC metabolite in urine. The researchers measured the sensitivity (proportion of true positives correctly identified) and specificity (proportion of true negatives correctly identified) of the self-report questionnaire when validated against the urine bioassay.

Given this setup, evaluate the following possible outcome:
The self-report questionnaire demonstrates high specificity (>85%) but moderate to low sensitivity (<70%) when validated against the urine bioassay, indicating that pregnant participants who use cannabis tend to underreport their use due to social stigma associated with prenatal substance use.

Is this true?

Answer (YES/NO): NO